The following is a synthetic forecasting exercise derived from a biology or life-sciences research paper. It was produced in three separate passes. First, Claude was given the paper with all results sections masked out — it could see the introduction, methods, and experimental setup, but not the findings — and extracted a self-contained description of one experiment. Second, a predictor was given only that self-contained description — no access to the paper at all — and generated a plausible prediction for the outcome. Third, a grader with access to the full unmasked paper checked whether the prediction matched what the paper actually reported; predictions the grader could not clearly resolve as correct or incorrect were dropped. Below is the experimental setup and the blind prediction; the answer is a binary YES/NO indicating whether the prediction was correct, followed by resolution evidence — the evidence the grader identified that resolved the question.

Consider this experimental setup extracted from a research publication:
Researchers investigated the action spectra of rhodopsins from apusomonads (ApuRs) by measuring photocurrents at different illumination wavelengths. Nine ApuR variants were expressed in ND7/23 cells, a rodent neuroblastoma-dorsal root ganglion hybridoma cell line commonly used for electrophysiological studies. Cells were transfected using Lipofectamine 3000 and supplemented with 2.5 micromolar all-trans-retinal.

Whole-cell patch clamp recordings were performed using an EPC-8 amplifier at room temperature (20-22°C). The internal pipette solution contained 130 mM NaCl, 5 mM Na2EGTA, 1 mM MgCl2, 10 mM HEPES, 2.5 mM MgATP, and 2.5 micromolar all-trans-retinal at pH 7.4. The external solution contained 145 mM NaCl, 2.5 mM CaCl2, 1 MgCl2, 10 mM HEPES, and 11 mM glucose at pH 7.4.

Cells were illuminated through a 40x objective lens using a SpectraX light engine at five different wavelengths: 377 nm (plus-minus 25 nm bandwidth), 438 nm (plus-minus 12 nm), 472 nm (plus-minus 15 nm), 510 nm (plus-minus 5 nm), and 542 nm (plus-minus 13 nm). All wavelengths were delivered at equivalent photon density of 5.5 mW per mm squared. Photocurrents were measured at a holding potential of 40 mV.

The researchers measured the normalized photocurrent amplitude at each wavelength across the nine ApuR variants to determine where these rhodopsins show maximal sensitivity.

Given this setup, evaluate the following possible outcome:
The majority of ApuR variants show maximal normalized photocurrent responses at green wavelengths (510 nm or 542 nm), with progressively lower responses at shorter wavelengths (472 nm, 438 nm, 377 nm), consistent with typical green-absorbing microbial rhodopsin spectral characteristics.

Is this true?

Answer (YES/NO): NO